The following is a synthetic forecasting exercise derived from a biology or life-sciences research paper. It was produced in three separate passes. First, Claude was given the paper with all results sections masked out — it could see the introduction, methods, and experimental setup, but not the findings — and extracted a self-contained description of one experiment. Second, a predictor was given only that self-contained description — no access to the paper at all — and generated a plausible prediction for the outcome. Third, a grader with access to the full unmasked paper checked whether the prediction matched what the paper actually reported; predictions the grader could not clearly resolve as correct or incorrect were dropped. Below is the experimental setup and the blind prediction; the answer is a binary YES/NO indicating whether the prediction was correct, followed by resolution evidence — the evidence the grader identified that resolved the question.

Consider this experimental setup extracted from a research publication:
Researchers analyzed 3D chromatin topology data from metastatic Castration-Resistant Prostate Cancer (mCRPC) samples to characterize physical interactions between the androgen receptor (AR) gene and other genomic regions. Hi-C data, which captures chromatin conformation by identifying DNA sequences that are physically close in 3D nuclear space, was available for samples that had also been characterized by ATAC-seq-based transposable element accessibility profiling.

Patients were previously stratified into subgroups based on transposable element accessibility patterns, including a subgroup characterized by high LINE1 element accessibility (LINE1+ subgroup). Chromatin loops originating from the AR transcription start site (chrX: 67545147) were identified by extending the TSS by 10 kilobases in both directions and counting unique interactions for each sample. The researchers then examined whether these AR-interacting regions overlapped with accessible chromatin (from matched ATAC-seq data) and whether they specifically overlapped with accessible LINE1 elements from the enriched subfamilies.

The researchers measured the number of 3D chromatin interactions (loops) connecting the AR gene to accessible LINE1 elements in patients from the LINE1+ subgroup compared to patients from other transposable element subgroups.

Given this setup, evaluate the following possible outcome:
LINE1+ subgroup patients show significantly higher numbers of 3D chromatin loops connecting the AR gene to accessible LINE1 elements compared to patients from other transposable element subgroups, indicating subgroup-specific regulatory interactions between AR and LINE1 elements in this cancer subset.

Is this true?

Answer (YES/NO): YES